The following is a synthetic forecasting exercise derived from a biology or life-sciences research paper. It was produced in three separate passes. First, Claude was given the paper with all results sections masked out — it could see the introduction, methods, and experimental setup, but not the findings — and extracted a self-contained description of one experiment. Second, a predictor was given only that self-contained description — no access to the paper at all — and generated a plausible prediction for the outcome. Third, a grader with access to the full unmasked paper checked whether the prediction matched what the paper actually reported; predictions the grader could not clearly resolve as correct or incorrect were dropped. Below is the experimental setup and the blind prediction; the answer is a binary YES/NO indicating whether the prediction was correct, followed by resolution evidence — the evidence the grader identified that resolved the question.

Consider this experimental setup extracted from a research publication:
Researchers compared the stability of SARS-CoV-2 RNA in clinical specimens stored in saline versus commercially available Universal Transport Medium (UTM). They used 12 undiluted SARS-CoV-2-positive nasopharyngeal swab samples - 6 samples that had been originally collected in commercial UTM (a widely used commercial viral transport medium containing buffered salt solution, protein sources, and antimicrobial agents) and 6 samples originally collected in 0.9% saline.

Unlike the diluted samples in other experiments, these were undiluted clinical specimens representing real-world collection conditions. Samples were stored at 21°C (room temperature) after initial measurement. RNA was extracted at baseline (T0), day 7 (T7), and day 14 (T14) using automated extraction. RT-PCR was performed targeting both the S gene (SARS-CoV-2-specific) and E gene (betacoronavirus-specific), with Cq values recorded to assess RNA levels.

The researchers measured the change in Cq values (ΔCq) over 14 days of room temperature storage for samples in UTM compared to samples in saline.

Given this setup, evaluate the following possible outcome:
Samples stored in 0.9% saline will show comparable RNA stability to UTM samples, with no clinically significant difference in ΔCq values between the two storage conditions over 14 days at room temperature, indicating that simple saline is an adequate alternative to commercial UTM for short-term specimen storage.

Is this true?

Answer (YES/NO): YES